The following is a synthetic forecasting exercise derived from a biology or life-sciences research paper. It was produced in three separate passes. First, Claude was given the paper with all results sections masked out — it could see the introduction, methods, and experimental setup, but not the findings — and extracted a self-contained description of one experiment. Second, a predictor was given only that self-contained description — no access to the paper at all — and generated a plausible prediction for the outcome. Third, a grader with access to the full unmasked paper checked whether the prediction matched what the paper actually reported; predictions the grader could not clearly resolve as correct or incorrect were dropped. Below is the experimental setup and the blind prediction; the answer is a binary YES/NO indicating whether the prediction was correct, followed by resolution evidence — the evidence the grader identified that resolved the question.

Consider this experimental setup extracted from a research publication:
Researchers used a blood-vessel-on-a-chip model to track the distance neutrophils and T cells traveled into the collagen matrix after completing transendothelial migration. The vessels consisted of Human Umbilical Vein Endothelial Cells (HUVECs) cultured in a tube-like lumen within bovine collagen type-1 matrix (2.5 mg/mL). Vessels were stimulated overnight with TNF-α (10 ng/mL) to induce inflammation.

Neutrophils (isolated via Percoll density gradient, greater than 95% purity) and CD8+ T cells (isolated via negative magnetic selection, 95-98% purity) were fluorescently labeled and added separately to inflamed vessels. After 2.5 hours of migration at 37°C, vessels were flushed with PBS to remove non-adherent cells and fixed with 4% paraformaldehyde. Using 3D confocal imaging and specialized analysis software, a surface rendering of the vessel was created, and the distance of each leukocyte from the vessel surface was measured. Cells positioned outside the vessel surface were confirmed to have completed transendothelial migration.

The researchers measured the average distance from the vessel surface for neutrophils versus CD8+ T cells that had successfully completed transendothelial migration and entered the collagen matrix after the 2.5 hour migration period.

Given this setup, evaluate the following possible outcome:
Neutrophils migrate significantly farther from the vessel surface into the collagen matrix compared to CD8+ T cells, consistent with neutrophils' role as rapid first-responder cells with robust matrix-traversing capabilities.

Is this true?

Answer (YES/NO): YES